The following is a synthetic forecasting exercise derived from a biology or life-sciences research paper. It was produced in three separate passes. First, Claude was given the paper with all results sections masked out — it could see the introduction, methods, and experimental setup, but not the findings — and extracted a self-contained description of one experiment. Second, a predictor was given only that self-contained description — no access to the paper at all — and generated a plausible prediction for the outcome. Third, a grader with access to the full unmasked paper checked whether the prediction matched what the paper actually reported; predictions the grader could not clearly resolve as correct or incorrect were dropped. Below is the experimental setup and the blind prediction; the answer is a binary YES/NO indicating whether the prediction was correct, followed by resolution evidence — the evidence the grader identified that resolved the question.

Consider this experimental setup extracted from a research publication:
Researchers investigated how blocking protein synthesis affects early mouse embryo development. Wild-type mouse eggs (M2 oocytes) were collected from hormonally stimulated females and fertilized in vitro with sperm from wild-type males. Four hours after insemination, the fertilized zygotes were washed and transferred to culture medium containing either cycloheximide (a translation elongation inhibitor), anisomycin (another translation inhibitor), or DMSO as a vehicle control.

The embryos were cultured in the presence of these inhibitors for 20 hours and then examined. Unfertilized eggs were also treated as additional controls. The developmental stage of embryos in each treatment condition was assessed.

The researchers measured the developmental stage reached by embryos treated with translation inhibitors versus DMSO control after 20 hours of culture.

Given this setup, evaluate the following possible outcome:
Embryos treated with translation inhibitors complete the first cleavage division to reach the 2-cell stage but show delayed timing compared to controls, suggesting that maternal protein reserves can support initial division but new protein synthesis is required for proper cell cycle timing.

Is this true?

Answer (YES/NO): NO